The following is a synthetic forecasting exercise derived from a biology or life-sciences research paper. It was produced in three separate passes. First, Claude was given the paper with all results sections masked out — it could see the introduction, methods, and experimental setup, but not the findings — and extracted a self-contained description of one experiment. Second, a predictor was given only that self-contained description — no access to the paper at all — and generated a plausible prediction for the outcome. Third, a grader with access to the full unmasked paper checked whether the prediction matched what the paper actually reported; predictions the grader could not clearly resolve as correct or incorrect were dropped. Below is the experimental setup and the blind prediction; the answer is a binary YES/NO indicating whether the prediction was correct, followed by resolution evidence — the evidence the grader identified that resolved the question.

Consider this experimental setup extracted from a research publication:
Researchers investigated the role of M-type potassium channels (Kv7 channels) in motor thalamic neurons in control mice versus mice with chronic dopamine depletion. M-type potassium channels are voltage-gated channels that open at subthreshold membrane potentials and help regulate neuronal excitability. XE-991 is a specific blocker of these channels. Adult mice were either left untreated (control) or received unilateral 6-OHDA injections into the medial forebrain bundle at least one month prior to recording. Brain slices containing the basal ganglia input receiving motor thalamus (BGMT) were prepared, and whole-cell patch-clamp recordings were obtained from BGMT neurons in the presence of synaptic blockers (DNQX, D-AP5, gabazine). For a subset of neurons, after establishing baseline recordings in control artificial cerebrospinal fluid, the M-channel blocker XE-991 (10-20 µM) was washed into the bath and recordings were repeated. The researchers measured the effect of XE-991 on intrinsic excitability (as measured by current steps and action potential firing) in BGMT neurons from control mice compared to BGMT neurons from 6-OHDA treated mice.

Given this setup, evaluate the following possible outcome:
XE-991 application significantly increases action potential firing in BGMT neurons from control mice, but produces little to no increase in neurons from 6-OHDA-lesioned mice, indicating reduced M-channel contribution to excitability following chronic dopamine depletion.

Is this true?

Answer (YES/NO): YES